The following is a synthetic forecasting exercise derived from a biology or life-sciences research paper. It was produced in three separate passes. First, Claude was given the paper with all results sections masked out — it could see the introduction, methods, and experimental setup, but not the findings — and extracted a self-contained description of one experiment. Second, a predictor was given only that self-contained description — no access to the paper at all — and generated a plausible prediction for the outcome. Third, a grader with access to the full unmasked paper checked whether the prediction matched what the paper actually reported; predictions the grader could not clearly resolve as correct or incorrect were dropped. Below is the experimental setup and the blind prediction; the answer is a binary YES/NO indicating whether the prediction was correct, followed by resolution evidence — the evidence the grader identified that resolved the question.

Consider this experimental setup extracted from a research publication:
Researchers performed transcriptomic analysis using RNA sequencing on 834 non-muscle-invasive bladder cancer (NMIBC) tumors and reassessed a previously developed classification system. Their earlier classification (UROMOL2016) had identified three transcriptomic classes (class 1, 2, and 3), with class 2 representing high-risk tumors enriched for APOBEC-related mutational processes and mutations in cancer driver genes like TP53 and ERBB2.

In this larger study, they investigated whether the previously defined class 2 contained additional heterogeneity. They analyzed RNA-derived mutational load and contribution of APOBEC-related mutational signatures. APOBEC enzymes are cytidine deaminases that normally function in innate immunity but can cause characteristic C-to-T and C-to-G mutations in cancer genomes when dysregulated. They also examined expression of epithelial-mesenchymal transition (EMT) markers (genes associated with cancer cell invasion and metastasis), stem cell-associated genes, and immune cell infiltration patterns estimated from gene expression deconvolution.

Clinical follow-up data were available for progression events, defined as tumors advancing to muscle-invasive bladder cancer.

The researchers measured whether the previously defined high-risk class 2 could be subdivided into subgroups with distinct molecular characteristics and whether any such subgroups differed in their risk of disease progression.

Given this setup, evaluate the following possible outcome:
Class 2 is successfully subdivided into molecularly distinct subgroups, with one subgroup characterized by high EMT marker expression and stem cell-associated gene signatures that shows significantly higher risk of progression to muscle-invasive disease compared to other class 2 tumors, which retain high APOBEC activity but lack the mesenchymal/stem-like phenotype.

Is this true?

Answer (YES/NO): NO